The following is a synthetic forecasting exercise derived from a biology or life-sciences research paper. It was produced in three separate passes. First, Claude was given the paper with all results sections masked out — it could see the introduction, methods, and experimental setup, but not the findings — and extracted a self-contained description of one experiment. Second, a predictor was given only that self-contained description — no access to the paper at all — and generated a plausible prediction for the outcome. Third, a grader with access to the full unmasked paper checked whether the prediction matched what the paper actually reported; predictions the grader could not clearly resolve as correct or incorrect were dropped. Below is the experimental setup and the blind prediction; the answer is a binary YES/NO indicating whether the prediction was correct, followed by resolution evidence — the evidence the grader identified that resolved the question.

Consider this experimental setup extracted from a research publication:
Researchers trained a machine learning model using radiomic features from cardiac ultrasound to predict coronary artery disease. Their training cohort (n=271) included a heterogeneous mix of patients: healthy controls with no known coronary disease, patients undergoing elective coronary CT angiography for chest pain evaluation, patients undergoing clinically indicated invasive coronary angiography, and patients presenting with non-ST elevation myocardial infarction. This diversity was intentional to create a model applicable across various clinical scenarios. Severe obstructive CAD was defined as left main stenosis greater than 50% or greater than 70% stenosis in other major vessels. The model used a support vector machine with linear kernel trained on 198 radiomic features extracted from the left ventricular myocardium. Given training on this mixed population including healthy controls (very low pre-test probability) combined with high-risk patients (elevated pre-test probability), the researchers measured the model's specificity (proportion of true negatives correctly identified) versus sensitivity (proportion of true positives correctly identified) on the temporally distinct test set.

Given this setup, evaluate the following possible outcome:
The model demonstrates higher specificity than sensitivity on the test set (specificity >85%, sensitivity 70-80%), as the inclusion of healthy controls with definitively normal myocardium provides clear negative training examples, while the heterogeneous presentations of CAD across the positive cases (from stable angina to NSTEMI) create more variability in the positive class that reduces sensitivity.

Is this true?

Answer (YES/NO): NO